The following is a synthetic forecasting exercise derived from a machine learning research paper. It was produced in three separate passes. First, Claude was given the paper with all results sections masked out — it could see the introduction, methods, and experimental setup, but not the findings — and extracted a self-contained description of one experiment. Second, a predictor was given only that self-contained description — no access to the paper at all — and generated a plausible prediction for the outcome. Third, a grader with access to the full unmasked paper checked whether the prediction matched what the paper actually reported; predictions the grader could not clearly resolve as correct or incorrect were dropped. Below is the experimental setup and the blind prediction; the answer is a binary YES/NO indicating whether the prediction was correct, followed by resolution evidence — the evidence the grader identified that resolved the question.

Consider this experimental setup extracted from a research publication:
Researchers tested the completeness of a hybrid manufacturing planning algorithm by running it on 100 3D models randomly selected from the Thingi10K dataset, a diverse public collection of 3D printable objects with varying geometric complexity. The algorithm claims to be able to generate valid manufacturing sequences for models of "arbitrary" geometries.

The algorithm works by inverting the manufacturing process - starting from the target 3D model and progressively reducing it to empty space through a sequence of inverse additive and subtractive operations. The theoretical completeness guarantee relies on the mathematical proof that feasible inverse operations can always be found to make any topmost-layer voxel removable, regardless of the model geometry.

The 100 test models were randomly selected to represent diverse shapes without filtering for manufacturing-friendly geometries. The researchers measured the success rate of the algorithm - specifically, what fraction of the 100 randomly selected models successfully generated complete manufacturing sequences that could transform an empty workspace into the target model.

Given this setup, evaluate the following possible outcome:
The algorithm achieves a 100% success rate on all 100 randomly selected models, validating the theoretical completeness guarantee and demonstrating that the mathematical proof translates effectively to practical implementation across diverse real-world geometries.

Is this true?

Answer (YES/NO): YES